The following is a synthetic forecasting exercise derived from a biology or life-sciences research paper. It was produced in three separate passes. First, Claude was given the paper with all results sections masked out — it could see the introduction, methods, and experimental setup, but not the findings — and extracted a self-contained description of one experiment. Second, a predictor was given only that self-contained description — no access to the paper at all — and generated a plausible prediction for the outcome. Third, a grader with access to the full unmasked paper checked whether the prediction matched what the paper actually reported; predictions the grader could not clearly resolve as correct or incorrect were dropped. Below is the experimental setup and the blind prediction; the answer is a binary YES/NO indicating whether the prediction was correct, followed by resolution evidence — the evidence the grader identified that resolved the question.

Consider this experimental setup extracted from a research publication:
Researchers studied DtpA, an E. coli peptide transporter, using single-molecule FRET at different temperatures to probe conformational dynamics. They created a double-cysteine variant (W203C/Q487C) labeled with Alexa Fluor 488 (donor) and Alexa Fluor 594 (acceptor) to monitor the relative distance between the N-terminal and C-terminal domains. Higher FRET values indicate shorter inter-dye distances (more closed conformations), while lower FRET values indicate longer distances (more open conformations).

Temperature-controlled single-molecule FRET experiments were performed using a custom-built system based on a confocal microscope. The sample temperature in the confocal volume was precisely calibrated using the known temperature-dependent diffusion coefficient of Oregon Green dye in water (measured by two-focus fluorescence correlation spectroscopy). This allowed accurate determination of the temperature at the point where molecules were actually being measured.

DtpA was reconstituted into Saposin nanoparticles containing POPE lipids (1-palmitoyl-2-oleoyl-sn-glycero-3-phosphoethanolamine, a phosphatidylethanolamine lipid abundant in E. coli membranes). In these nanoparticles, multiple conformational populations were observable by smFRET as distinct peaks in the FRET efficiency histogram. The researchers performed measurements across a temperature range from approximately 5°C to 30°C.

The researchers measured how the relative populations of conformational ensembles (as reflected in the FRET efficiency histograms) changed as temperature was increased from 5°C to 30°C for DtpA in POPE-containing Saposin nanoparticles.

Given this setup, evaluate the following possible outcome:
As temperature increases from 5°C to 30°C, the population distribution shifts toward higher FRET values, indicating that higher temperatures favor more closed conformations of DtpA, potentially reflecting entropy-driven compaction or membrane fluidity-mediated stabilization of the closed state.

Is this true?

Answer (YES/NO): YES